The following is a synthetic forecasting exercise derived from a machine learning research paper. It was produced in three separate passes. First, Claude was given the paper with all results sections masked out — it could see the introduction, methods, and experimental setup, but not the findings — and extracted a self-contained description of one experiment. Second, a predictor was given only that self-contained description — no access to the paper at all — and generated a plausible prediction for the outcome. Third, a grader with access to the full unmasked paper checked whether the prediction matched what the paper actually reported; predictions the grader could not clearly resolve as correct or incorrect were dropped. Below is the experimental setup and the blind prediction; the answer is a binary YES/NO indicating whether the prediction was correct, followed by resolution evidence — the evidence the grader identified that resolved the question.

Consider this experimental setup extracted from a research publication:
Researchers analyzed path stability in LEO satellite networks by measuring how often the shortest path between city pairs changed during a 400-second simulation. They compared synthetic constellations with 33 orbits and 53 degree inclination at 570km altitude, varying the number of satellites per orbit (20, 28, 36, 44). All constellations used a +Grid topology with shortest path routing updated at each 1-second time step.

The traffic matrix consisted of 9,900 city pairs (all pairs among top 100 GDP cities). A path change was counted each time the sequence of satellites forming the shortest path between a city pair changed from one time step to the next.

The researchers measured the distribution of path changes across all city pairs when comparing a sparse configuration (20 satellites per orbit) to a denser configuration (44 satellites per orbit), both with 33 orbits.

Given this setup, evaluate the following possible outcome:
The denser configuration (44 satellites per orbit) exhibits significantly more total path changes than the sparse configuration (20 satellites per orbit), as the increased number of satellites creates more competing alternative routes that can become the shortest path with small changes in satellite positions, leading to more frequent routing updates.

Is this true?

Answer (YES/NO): YES